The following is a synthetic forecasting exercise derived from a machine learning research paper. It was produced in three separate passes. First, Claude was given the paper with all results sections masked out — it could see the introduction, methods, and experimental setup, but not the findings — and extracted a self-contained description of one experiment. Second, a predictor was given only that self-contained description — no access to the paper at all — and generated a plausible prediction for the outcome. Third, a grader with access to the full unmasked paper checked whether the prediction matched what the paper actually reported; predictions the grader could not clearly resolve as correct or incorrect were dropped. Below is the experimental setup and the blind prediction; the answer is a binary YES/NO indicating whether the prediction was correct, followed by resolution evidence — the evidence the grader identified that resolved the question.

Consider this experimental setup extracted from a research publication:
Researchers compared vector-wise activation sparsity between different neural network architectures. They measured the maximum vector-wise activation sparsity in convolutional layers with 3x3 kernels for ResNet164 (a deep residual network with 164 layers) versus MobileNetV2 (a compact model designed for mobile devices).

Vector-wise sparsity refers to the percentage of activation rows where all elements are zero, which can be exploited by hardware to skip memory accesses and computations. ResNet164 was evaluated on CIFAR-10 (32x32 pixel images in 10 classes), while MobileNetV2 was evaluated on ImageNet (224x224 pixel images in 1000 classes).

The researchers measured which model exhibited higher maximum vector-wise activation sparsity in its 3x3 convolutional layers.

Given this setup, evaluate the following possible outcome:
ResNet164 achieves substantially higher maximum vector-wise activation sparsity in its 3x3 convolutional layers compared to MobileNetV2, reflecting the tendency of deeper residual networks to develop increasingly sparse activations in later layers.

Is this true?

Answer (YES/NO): YES